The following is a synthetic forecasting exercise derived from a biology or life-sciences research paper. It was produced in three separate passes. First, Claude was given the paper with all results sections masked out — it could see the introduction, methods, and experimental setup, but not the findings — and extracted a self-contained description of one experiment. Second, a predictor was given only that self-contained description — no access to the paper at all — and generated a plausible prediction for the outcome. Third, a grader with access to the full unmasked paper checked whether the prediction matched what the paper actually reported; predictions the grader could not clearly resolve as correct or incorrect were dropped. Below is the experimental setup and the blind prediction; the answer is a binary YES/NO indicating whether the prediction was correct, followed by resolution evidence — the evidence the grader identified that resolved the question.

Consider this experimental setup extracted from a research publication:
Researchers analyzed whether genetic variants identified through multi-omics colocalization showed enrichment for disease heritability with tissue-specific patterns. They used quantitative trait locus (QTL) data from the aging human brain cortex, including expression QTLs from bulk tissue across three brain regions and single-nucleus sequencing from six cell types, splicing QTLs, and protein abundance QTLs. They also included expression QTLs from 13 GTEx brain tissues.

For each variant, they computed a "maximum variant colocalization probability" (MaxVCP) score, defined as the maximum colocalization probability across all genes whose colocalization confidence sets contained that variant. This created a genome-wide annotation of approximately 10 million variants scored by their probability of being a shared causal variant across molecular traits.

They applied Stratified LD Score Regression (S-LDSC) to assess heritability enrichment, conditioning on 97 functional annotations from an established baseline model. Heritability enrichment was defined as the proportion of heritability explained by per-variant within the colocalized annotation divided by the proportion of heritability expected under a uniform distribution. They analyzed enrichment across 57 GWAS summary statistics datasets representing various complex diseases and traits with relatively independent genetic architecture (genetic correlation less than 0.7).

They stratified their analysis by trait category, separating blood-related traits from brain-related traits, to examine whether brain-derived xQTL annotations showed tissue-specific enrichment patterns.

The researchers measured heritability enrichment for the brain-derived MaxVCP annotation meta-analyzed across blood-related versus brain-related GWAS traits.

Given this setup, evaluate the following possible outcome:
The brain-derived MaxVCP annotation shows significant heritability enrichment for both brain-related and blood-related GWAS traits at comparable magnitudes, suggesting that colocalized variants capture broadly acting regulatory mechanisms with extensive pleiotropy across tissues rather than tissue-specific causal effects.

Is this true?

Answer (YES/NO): NO